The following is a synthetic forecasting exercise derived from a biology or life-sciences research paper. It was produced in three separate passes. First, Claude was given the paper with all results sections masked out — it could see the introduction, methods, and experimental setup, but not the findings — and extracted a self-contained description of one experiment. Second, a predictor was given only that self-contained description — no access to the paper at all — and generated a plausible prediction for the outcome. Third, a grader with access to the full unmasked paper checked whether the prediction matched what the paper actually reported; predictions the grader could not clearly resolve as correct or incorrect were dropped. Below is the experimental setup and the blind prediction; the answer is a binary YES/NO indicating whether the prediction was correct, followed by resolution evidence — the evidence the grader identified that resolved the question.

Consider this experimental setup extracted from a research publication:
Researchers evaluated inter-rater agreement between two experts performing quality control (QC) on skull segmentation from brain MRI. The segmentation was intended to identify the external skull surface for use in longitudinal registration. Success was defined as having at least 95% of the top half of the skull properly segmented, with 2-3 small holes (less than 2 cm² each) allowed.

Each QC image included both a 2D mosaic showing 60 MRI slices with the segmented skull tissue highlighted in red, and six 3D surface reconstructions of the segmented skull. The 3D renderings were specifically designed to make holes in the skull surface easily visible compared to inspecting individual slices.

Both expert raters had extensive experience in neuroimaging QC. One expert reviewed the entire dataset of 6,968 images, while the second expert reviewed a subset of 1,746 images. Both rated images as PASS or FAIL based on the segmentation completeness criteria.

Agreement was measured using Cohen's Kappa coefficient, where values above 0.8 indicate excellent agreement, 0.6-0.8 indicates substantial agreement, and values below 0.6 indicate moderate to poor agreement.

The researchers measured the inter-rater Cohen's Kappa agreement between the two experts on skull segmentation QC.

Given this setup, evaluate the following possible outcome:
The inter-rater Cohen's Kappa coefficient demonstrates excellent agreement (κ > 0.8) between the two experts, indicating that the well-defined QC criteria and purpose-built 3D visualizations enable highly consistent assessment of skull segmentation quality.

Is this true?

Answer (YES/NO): YES